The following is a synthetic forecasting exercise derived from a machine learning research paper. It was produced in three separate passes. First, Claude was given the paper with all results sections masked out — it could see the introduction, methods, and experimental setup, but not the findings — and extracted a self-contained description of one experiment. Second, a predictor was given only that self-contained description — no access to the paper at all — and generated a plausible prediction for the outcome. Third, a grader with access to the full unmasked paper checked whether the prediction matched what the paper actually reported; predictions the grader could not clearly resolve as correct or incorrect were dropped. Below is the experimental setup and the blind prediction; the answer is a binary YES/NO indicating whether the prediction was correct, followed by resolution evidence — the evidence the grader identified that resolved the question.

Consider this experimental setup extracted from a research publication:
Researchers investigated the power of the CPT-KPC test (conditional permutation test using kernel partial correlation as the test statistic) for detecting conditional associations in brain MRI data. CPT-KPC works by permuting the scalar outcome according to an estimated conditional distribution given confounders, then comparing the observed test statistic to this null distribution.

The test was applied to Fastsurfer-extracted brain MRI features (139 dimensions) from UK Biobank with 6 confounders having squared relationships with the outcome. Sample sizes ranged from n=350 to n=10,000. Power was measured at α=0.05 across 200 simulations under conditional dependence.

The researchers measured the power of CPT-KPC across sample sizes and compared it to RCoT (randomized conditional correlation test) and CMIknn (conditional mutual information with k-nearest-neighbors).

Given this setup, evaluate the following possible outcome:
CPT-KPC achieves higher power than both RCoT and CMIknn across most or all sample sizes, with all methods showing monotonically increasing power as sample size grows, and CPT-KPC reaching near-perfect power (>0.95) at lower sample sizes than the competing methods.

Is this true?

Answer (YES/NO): NO